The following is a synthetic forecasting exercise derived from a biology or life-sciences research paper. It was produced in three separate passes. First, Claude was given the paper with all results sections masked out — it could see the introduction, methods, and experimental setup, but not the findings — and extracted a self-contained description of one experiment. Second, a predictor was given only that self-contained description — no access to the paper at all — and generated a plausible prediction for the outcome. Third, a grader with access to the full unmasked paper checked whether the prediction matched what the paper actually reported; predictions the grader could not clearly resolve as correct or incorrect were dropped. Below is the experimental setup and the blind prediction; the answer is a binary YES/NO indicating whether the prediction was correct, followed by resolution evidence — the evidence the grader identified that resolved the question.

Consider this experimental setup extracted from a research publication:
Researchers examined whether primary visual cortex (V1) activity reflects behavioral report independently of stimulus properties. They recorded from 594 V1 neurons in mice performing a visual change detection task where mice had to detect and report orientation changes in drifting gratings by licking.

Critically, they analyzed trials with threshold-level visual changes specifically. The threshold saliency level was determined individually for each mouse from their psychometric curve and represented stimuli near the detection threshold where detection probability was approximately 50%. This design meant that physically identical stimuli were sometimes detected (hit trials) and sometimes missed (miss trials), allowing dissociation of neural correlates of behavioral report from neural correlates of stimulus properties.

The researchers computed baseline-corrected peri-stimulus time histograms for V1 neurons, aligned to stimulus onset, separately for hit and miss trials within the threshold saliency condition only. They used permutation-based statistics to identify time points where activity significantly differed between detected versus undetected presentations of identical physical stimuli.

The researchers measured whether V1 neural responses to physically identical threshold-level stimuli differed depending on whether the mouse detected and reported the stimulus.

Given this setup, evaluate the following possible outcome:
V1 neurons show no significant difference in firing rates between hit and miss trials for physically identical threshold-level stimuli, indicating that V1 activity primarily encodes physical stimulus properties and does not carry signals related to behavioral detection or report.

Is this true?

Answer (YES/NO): NO